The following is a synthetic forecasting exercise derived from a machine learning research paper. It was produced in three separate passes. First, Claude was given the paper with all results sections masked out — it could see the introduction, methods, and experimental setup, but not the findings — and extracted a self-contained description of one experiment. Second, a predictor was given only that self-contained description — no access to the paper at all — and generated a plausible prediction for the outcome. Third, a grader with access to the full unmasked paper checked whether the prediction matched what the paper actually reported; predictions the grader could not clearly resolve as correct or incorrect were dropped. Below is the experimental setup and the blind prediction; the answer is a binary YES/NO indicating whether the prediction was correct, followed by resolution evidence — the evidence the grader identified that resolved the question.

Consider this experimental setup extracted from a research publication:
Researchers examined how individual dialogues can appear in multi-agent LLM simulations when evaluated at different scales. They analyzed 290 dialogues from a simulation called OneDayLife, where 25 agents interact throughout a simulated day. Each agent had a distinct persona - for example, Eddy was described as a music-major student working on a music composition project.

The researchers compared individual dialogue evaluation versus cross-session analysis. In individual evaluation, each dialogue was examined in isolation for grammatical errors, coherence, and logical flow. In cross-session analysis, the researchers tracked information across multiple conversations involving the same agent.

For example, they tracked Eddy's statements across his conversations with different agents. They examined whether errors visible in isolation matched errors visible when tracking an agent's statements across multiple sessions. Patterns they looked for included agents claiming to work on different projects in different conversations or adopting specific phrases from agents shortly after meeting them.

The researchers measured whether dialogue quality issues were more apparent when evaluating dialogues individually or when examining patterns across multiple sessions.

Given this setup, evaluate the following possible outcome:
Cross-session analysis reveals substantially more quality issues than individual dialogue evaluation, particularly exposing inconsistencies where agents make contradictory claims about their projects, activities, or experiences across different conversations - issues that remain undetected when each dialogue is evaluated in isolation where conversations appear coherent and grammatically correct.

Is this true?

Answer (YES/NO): YES